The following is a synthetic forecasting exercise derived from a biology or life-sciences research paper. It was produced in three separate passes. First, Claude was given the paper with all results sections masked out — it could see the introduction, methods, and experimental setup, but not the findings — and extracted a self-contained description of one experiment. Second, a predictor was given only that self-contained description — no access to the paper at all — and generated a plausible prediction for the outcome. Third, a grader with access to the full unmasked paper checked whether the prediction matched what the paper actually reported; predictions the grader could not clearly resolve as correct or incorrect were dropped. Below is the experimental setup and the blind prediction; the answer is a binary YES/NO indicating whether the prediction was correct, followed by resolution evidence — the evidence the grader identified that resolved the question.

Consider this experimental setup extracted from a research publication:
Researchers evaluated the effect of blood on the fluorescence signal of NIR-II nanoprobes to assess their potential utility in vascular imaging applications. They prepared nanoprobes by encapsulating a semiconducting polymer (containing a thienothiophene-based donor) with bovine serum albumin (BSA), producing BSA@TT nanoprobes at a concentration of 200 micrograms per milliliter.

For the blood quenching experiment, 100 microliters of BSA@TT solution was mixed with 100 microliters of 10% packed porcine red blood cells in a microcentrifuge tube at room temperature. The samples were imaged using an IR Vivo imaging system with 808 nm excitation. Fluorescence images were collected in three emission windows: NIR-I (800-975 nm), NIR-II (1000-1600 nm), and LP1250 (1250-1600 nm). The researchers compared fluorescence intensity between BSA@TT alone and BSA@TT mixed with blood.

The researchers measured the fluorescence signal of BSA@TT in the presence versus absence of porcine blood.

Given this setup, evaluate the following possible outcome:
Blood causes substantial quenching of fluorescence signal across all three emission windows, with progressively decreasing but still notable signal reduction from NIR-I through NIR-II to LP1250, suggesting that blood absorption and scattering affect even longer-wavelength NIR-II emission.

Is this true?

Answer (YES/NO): NO